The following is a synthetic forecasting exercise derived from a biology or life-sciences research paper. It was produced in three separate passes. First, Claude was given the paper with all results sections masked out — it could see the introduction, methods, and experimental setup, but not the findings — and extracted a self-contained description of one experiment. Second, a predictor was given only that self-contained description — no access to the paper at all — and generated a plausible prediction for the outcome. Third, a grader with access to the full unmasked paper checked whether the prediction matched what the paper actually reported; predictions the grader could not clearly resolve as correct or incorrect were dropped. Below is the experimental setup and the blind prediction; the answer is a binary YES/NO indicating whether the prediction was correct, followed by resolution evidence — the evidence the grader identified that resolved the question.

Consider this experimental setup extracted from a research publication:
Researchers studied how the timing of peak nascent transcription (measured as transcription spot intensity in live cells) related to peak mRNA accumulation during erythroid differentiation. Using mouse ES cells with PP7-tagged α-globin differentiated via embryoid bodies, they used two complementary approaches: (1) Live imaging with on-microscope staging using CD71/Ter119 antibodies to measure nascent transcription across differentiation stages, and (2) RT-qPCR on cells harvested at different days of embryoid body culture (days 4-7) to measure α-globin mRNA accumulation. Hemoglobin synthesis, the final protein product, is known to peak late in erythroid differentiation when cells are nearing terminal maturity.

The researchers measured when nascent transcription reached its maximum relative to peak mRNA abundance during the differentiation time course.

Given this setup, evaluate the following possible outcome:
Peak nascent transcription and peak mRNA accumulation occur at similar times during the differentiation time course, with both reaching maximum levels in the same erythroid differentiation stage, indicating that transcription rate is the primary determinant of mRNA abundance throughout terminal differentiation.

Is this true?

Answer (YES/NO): NO